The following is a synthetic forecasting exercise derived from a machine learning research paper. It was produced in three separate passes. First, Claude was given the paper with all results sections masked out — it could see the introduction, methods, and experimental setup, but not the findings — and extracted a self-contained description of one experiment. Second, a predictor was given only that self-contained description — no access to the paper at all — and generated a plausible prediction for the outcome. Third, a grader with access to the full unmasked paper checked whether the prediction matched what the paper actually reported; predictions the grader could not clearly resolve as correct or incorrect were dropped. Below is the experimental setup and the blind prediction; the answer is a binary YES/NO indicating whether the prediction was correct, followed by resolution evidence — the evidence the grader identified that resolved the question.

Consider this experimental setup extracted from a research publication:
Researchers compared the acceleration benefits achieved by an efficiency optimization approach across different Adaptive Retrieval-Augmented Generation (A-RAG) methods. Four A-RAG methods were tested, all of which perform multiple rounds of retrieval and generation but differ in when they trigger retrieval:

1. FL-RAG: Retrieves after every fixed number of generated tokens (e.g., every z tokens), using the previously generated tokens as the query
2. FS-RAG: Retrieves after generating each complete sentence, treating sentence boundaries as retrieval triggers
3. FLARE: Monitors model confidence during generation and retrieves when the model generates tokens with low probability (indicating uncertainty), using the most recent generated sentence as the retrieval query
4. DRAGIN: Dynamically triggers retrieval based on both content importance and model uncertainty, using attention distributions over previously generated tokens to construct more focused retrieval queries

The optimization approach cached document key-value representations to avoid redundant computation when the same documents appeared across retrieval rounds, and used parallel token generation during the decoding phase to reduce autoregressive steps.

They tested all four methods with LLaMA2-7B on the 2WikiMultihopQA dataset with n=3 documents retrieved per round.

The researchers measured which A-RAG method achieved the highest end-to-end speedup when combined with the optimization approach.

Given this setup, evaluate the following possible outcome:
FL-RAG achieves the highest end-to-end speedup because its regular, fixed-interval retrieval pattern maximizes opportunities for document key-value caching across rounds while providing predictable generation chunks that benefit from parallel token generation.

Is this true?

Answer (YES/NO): NO